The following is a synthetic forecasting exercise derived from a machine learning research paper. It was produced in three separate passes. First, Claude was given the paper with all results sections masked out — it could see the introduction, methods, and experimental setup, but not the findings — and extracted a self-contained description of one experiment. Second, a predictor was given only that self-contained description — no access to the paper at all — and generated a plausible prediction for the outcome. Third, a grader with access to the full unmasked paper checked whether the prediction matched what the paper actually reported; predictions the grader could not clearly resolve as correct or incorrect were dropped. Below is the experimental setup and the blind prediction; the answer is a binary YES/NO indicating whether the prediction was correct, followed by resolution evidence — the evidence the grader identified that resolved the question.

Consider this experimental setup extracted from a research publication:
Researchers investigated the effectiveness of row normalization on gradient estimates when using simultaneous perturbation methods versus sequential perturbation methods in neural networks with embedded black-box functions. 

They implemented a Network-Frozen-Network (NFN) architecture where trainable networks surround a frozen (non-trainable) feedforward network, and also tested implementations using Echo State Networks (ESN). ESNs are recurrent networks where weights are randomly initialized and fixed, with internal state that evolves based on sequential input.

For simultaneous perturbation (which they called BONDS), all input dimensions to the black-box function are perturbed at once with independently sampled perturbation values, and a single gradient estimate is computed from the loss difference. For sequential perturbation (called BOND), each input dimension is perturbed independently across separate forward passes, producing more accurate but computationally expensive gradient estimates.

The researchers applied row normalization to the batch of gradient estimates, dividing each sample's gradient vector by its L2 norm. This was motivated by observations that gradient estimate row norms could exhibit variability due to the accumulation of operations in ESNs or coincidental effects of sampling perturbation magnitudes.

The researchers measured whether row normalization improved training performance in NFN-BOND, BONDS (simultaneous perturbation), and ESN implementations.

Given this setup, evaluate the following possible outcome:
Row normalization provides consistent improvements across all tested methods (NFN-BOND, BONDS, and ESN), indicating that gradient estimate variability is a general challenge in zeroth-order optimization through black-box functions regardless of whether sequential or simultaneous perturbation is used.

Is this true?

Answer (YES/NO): NO